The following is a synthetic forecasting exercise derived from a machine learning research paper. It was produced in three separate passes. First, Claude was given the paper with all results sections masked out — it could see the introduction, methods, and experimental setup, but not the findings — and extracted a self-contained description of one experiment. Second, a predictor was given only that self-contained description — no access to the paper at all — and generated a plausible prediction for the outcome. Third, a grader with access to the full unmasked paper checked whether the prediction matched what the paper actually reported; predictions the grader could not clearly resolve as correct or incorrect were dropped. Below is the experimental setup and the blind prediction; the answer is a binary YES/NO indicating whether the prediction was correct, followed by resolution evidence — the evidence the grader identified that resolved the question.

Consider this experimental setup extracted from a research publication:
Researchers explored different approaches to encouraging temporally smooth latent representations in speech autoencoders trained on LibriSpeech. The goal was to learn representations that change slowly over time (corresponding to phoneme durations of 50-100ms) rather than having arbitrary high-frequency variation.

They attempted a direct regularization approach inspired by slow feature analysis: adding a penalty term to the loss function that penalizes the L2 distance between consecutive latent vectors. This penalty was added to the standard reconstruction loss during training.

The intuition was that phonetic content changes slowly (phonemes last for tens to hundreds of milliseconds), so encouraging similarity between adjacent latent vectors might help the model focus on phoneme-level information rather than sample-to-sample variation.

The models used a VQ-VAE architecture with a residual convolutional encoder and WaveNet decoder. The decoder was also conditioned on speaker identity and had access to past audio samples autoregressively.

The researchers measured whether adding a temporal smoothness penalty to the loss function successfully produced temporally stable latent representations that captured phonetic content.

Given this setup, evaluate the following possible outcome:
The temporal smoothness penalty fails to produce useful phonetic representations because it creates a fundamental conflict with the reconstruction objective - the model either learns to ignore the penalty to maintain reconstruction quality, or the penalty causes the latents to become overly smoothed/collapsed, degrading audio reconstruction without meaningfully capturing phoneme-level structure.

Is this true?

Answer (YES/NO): YES